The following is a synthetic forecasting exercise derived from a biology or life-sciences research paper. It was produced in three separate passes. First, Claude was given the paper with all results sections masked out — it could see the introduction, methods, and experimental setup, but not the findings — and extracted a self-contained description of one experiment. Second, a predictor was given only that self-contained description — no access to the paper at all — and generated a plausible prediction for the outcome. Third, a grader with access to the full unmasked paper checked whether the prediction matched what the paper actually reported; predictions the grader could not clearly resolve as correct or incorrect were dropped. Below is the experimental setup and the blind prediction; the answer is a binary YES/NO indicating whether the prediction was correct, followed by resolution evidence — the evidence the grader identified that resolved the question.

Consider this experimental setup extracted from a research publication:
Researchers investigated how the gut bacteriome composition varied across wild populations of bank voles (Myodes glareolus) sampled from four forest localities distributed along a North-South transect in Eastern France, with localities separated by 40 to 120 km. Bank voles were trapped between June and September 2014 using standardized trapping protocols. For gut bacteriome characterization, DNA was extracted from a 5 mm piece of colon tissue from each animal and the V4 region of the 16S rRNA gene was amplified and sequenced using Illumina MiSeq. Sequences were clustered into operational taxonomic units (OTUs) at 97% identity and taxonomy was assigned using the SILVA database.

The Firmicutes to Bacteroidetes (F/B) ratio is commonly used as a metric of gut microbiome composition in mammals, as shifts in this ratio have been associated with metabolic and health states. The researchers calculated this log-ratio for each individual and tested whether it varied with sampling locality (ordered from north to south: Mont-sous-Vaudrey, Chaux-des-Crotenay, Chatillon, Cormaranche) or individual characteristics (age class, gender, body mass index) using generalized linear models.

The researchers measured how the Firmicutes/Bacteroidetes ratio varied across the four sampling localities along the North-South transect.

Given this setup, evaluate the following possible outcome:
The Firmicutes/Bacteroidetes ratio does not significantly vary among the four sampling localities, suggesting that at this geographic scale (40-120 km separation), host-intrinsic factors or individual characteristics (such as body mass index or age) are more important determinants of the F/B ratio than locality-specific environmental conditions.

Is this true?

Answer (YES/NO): NO